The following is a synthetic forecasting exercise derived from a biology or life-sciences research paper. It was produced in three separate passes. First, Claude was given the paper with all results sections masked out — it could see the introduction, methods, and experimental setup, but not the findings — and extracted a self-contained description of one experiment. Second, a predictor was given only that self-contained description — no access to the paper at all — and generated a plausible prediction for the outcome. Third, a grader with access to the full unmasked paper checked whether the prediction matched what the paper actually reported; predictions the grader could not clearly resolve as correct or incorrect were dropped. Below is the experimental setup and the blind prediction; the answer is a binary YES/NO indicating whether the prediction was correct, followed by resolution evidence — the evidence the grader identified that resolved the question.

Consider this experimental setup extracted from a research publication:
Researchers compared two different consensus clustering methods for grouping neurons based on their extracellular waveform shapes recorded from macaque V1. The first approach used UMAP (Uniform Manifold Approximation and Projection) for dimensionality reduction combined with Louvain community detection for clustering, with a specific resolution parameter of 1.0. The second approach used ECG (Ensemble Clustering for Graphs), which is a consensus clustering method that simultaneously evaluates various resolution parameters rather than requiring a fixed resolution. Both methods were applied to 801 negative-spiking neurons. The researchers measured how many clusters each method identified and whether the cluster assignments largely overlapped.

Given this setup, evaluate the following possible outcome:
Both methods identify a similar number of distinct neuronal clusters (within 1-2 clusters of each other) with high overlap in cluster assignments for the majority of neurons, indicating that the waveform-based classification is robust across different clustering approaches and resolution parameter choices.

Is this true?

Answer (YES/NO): YES